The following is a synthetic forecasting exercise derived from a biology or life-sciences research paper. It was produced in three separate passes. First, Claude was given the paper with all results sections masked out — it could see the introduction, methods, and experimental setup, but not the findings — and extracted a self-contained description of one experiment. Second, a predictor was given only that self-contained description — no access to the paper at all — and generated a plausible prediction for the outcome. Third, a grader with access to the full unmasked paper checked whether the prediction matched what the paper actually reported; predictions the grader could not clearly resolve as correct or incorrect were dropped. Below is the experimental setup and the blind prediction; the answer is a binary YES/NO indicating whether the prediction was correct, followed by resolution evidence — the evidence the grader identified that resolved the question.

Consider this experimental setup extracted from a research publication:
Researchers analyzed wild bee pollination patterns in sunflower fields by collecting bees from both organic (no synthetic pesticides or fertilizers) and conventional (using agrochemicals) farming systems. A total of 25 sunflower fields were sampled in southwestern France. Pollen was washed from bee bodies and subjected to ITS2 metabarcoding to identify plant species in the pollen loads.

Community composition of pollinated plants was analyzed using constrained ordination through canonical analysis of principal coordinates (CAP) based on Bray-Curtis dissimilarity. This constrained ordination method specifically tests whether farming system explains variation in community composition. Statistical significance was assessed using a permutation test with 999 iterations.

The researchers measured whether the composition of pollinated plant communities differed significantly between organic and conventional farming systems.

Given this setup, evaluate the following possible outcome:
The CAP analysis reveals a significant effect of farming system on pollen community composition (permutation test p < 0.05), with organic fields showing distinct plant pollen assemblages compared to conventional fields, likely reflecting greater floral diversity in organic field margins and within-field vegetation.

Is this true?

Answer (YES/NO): NO